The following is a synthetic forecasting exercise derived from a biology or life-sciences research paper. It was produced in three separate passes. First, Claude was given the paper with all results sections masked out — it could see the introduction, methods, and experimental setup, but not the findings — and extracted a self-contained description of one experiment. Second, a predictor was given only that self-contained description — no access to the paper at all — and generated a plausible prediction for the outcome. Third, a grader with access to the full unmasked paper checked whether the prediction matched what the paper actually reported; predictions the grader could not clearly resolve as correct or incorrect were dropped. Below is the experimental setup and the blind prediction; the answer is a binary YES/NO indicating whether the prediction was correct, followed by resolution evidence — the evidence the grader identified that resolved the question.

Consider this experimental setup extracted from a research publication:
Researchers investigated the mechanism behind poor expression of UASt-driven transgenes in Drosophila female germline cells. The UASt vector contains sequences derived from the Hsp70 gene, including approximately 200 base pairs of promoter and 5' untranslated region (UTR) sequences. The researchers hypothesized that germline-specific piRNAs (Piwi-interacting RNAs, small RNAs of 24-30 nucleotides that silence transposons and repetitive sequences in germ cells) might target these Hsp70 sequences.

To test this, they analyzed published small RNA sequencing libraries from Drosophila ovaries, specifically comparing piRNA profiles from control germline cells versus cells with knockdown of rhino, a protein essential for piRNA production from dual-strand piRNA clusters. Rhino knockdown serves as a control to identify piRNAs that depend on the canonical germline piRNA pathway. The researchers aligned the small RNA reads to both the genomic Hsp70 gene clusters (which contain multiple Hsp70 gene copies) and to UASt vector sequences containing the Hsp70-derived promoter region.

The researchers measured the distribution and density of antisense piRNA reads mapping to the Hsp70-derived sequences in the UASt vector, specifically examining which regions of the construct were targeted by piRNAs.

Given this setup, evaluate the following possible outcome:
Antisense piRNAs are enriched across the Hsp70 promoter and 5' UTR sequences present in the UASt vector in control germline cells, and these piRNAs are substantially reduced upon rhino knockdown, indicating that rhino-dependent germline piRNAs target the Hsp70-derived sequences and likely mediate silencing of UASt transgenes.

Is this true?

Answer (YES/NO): YES